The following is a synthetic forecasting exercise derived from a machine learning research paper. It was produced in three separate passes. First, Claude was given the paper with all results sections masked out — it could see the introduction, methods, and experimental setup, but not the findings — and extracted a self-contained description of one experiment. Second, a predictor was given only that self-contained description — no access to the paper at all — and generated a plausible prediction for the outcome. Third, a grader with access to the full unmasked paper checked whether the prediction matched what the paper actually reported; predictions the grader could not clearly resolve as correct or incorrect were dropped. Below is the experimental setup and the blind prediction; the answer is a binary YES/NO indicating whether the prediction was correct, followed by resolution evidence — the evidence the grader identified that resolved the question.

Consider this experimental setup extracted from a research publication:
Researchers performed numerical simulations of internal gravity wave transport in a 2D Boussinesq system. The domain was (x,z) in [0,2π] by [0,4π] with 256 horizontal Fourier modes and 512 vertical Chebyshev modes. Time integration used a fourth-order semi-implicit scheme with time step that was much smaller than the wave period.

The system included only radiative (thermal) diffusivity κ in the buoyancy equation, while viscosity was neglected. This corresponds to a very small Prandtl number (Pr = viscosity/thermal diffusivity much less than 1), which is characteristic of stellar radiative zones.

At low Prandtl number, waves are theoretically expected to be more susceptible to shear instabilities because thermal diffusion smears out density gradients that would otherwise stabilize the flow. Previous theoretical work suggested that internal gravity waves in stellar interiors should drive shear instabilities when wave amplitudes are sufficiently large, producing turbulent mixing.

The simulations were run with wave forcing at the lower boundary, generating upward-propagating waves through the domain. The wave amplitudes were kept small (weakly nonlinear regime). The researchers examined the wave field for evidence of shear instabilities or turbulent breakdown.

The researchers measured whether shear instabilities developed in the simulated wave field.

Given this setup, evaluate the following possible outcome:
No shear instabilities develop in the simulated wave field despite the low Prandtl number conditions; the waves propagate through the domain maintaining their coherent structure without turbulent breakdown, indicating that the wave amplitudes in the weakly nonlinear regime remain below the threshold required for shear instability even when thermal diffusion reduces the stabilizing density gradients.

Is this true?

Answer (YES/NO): YES